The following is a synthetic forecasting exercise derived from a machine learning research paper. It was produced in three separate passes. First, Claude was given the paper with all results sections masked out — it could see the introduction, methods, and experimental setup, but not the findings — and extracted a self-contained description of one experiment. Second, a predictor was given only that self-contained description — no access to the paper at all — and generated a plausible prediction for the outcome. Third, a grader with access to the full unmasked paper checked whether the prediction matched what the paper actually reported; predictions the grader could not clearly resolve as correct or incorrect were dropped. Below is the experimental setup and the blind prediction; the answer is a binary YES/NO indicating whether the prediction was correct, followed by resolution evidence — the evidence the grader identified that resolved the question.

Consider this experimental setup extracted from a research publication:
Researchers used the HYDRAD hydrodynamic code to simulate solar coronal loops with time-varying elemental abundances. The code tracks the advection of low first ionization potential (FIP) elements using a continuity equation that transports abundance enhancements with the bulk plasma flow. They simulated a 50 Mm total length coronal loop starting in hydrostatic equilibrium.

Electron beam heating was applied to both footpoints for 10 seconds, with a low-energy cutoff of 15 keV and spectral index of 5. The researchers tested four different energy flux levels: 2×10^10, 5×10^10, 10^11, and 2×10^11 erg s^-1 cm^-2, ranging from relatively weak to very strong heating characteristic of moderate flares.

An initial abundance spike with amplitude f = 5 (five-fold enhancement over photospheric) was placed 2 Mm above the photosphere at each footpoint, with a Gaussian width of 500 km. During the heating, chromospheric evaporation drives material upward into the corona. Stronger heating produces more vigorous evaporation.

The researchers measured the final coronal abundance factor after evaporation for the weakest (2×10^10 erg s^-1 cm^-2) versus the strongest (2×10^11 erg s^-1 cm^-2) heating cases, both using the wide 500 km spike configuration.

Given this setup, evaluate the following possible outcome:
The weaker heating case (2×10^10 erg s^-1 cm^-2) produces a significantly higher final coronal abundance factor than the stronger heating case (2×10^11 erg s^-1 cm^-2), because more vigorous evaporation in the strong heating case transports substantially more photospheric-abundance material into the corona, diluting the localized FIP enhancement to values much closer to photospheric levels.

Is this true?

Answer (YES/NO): NO